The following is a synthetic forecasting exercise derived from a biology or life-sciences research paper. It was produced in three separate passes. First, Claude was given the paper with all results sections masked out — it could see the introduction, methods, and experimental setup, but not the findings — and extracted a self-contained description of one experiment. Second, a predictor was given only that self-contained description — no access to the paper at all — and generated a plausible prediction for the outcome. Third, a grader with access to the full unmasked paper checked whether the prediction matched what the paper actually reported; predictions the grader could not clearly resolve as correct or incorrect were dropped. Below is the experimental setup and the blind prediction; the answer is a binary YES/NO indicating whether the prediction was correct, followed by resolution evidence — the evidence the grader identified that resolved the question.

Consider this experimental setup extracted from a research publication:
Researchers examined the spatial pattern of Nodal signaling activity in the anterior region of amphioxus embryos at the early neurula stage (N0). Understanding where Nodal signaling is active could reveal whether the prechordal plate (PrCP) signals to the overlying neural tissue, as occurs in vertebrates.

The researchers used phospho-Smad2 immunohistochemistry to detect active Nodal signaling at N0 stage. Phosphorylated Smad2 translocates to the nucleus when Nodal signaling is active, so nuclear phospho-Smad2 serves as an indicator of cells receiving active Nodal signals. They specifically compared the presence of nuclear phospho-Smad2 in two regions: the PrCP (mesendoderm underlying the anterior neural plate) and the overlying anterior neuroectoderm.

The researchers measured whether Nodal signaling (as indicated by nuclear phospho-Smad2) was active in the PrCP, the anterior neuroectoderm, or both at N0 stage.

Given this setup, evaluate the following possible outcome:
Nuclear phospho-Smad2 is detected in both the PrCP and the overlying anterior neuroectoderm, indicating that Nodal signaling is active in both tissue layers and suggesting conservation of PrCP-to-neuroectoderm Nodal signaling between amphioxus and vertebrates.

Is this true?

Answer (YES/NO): NO